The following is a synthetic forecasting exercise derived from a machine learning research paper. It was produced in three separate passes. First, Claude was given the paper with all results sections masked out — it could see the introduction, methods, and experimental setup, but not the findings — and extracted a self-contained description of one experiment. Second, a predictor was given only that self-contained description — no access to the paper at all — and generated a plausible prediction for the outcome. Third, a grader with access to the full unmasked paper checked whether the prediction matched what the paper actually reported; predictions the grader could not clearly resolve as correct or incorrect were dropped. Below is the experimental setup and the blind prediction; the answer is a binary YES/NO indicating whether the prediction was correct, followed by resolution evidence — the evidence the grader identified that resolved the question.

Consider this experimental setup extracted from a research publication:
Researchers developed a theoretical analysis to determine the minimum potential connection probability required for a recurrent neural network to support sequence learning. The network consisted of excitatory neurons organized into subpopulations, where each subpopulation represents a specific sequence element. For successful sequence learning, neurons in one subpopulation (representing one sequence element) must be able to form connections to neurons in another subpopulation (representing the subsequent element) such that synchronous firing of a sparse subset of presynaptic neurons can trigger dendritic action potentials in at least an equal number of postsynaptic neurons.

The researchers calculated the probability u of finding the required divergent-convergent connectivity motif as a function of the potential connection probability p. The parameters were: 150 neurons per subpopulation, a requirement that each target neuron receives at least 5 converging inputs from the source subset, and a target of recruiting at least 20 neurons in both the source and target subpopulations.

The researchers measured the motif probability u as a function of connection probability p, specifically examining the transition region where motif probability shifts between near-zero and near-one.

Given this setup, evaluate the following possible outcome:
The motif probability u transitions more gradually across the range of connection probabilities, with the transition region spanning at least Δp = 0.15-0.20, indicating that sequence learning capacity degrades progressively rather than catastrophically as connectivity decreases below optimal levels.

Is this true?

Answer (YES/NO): NO